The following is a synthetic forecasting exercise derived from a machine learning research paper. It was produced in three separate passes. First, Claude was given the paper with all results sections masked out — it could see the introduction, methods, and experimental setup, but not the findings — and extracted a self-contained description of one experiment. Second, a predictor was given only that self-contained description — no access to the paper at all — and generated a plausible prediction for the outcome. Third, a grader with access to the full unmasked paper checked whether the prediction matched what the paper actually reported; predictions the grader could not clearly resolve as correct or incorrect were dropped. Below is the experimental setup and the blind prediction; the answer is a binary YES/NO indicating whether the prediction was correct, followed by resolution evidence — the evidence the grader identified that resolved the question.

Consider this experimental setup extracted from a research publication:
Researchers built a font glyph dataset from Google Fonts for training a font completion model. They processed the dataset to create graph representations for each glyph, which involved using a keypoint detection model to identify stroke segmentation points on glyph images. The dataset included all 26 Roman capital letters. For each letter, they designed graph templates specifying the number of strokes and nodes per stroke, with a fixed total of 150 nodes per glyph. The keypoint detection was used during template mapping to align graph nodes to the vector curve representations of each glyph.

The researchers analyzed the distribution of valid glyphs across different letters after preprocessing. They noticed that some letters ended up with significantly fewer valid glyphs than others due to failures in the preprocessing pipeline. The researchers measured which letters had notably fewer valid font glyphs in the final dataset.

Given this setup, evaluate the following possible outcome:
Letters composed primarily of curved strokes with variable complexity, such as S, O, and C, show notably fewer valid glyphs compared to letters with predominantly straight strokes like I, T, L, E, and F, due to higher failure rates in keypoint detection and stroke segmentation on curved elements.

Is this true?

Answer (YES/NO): NO